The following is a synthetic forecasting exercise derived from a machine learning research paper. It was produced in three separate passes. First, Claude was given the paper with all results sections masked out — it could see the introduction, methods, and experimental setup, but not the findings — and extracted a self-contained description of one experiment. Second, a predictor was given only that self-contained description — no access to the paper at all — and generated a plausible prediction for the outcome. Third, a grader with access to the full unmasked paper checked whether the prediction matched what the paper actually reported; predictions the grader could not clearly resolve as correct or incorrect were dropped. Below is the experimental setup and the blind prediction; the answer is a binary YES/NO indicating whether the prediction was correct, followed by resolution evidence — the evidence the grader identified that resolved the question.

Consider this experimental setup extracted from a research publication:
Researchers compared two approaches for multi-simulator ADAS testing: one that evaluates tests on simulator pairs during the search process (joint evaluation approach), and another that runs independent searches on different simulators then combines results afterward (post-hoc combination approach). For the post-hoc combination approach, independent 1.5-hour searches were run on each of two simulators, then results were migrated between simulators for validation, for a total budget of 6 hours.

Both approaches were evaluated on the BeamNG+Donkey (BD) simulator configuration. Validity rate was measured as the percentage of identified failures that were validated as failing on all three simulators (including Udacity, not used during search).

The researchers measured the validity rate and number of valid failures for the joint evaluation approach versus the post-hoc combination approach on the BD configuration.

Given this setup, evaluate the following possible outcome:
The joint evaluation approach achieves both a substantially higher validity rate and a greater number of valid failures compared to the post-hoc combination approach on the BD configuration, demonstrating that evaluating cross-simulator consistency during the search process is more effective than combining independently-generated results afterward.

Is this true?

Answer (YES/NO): NO